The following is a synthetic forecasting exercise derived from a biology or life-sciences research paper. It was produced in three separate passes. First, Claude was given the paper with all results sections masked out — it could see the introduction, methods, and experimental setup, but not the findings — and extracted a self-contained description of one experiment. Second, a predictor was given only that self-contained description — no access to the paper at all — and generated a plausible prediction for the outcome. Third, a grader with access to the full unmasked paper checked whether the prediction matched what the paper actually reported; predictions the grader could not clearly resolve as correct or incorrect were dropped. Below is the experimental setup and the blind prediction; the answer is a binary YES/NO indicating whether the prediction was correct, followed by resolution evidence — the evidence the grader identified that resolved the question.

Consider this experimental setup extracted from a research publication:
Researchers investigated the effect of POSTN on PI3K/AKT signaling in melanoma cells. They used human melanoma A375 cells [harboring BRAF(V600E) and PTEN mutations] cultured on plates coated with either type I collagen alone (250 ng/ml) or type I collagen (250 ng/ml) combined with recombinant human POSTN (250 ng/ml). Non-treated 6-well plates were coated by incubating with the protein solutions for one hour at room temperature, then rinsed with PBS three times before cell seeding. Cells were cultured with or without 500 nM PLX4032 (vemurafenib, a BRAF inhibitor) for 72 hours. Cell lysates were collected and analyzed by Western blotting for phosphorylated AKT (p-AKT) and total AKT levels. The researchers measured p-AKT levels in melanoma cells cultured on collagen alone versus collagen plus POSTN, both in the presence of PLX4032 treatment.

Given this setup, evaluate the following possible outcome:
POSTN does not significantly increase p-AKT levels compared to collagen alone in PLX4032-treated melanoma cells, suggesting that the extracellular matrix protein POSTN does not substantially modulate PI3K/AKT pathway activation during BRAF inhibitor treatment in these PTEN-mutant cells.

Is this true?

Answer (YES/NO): NO